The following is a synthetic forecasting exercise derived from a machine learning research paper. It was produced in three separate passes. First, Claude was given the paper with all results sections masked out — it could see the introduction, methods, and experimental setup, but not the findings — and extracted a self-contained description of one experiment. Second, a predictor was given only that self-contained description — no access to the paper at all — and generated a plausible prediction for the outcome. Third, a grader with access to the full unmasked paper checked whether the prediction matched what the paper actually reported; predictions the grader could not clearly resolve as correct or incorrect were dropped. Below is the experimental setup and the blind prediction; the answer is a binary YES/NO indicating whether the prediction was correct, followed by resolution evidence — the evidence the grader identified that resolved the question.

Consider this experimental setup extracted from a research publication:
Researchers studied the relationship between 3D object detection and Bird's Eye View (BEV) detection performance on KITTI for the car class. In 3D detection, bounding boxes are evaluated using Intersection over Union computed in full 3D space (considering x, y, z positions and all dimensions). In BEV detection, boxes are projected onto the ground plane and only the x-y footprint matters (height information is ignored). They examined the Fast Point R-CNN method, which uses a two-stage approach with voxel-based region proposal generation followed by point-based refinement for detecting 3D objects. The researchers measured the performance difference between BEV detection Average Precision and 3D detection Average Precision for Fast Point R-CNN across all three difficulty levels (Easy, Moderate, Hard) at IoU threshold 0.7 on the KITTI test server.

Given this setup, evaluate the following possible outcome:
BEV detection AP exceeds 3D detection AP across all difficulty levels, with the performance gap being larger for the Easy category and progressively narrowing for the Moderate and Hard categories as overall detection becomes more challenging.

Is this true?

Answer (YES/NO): NO